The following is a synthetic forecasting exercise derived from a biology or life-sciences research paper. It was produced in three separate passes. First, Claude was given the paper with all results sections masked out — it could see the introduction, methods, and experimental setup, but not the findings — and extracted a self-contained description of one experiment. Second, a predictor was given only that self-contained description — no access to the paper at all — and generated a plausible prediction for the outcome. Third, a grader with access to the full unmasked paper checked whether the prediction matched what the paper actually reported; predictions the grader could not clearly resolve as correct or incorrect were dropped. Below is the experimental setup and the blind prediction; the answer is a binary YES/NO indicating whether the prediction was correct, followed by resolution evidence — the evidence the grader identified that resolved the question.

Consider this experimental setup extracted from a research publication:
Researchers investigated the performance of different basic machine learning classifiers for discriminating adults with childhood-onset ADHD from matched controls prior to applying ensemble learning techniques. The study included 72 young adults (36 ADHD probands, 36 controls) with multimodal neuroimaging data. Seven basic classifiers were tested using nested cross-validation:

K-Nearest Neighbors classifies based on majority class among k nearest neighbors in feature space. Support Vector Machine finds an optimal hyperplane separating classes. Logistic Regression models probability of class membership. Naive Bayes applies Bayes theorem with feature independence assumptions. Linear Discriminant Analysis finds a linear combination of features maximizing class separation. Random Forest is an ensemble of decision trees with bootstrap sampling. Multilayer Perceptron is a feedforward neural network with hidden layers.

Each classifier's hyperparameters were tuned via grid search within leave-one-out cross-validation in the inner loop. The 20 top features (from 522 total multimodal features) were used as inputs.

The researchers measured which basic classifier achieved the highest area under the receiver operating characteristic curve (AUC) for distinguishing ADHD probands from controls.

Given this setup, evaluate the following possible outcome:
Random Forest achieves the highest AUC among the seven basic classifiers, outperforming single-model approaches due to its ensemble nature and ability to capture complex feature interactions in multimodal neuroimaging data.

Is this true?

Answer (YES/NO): NO